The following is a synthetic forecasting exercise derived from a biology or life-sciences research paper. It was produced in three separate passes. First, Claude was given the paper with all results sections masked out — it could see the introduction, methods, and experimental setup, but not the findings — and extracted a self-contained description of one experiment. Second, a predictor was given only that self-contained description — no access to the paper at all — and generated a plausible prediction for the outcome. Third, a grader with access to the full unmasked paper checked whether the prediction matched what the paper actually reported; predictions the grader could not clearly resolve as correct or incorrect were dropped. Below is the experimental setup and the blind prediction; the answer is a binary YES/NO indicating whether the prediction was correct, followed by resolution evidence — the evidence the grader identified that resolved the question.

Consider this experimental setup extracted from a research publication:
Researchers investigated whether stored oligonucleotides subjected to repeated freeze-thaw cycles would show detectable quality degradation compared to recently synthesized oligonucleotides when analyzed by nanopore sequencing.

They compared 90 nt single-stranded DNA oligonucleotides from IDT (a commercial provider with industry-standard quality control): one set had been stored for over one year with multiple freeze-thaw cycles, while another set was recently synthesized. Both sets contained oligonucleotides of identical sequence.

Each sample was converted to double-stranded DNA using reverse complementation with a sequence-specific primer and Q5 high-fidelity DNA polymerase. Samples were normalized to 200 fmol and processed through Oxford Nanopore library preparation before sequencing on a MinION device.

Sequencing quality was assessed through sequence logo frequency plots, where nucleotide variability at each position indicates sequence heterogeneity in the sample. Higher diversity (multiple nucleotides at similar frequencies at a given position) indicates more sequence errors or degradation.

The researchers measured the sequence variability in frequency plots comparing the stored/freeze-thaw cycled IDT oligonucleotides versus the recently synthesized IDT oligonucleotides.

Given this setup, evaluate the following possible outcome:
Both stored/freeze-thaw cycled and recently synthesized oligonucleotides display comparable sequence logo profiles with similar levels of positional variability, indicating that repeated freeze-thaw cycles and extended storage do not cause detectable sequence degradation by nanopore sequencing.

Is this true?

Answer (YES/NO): NO